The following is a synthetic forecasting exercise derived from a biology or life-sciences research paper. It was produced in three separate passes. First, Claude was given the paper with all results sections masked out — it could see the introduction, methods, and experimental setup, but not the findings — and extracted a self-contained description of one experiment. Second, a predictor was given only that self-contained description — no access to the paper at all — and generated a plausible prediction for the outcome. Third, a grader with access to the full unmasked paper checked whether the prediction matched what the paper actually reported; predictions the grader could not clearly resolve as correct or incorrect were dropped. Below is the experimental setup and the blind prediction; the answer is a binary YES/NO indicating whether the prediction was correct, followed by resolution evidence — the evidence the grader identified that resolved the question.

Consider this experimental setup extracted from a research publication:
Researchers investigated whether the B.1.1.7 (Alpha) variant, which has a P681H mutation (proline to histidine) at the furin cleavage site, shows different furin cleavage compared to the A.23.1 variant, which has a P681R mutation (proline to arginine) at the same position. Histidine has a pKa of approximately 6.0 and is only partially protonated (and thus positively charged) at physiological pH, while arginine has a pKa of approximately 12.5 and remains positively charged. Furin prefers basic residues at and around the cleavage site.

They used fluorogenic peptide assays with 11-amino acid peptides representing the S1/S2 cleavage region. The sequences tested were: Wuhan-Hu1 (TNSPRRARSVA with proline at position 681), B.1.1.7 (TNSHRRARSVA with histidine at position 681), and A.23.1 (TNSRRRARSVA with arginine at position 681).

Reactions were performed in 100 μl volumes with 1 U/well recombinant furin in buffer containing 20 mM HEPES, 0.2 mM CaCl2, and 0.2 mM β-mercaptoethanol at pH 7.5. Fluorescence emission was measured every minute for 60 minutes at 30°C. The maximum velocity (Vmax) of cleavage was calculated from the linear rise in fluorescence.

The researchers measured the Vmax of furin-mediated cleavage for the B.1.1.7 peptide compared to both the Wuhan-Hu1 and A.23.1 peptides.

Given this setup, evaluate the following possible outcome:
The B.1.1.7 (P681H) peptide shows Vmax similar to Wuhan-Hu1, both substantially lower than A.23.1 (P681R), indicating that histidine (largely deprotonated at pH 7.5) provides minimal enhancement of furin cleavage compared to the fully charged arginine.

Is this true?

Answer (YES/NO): NO